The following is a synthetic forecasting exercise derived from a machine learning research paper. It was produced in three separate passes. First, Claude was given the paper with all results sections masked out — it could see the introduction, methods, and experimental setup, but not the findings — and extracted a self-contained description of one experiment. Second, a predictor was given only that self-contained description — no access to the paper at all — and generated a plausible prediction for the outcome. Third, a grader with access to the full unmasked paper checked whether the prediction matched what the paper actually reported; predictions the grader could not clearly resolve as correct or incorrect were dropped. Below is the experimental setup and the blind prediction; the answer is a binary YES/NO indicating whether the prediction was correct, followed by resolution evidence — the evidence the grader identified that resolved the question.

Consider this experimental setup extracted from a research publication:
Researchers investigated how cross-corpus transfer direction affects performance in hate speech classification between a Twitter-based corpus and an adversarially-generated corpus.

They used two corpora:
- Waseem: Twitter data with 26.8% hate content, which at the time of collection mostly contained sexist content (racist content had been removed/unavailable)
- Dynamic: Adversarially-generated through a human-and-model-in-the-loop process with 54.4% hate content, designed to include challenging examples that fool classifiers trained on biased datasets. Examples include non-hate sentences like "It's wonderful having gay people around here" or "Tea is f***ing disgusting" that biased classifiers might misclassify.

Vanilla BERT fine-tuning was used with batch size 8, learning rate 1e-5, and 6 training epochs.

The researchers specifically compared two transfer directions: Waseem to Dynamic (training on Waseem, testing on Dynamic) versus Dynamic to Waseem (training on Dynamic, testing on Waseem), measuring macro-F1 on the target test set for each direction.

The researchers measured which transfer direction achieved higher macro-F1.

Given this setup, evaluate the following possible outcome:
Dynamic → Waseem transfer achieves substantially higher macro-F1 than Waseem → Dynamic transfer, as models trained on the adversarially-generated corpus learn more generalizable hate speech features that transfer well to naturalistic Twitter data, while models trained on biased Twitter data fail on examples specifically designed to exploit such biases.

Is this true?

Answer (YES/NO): YES